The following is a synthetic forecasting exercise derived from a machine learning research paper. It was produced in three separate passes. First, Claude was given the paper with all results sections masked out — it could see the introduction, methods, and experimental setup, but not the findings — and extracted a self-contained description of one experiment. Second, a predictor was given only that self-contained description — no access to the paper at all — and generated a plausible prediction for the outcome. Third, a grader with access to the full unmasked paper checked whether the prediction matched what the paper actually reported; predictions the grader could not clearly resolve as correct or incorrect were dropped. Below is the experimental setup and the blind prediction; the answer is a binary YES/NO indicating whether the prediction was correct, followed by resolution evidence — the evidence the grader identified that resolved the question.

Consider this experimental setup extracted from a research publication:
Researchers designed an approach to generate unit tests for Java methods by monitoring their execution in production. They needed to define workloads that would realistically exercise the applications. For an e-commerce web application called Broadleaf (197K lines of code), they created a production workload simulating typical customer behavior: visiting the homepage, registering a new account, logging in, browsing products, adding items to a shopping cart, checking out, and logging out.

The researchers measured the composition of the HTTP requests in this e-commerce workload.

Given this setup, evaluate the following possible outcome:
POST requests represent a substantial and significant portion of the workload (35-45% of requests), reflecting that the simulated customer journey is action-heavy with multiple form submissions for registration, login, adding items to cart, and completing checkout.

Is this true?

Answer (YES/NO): NO